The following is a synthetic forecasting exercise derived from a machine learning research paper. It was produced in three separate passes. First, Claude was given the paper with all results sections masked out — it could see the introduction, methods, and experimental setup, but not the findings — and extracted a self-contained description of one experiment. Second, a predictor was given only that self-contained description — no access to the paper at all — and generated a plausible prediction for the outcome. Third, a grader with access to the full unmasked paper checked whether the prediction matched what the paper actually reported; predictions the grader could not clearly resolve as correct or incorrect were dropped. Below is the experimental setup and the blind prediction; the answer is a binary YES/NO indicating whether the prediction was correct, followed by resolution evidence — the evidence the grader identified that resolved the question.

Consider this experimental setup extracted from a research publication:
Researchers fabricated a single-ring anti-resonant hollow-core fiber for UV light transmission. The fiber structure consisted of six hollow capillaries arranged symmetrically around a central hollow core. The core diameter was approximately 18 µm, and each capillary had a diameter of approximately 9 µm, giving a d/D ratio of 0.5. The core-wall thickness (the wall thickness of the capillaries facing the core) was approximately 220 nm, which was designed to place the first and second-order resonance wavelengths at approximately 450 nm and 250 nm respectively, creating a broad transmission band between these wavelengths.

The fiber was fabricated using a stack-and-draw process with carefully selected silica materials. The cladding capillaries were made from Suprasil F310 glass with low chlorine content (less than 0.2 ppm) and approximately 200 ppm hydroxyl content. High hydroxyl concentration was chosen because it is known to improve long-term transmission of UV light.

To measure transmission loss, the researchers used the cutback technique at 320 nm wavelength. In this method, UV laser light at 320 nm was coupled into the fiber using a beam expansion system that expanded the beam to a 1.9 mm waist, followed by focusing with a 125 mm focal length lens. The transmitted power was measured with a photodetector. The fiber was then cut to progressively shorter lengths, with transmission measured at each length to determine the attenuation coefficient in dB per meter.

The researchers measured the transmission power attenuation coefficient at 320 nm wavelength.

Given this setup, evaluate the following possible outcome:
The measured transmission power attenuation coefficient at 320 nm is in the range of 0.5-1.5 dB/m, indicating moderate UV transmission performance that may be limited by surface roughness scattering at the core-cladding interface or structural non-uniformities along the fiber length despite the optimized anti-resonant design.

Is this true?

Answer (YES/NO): NO